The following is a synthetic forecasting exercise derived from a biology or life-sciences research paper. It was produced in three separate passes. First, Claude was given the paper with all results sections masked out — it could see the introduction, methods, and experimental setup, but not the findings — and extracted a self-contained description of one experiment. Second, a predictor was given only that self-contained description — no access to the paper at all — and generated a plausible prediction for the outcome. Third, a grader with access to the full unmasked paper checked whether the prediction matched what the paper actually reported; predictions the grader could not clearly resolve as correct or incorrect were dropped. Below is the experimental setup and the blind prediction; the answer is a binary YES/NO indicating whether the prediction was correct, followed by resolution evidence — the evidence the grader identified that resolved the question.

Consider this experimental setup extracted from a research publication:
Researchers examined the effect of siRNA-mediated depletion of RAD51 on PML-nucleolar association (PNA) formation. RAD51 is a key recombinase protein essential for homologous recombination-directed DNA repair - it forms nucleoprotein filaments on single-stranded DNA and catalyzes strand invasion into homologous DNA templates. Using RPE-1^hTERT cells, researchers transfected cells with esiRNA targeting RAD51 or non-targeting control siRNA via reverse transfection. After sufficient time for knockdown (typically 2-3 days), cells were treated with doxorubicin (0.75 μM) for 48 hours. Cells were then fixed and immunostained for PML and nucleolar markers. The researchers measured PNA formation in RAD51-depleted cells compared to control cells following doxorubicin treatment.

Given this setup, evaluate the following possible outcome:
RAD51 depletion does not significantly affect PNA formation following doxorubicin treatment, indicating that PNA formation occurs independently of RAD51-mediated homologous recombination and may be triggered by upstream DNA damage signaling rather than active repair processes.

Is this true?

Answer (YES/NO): NO